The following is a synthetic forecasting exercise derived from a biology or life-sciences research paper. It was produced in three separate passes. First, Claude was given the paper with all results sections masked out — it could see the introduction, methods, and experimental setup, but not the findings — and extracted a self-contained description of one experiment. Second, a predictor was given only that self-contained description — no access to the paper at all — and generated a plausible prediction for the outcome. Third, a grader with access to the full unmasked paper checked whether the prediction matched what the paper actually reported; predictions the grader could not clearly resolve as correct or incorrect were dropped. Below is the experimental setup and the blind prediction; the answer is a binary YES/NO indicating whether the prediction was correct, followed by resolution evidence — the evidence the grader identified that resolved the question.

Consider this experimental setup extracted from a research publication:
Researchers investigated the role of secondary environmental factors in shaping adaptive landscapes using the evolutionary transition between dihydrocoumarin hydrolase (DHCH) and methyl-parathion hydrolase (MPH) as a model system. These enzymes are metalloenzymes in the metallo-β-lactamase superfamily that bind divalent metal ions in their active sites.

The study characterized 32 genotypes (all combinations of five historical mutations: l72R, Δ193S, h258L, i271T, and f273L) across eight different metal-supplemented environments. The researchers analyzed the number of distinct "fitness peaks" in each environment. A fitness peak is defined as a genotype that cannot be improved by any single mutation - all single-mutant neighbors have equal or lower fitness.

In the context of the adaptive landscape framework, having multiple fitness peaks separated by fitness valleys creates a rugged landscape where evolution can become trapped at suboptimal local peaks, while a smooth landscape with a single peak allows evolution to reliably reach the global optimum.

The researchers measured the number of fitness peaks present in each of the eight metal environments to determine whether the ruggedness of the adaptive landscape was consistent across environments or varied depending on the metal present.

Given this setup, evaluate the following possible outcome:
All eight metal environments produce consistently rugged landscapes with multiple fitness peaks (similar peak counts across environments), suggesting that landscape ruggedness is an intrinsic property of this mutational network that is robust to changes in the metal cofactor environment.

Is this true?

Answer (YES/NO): NO